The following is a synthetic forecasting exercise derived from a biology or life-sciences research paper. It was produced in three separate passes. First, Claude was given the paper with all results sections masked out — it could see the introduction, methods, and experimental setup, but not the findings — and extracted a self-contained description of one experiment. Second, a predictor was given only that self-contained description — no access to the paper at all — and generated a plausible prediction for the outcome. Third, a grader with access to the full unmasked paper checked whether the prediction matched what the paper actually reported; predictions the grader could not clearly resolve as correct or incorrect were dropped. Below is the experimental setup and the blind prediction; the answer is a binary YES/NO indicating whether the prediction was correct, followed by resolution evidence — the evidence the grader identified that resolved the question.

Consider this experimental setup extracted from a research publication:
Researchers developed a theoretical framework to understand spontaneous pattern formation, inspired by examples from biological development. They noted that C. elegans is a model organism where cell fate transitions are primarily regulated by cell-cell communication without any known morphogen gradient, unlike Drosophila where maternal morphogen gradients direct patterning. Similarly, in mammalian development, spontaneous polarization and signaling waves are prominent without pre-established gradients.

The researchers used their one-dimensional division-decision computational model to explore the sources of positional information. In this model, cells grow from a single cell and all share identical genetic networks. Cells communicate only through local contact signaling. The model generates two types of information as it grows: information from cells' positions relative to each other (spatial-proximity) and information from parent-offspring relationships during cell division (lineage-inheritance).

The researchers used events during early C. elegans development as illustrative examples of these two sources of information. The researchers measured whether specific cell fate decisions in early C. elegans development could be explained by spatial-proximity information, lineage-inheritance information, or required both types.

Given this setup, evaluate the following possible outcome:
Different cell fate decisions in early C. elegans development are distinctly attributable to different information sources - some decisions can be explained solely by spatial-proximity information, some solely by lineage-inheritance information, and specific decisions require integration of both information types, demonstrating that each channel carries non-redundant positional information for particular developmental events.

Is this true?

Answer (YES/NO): NO